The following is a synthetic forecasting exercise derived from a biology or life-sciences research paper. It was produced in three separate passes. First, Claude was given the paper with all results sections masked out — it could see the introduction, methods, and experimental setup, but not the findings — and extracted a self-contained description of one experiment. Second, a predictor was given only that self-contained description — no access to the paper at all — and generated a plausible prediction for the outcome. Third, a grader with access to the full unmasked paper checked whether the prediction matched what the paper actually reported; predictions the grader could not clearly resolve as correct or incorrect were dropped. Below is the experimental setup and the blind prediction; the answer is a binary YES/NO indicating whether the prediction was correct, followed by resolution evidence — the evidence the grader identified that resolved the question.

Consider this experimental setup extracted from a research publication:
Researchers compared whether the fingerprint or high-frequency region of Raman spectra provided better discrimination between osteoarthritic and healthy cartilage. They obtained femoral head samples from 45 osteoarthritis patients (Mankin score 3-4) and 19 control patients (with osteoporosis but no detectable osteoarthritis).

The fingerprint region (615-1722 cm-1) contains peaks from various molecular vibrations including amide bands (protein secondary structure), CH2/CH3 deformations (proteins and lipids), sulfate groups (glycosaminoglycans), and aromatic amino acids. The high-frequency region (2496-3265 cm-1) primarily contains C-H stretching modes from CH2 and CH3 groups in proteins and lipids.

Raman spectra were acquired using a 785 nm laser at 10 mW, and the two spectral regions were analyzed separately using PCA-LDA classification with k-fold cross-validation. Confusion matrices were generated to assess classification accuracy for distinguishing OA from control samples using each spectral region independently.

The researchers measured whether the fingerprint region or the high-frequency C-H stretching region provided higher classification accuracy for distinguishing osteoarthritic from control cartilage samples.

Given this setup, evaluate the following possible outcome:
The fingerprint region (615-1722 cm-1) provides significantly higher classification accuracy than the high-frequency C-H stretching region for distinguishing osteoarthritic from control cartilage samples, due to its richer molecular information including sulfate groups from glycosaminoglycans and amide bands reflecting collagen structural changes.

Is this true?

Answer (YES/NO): YES